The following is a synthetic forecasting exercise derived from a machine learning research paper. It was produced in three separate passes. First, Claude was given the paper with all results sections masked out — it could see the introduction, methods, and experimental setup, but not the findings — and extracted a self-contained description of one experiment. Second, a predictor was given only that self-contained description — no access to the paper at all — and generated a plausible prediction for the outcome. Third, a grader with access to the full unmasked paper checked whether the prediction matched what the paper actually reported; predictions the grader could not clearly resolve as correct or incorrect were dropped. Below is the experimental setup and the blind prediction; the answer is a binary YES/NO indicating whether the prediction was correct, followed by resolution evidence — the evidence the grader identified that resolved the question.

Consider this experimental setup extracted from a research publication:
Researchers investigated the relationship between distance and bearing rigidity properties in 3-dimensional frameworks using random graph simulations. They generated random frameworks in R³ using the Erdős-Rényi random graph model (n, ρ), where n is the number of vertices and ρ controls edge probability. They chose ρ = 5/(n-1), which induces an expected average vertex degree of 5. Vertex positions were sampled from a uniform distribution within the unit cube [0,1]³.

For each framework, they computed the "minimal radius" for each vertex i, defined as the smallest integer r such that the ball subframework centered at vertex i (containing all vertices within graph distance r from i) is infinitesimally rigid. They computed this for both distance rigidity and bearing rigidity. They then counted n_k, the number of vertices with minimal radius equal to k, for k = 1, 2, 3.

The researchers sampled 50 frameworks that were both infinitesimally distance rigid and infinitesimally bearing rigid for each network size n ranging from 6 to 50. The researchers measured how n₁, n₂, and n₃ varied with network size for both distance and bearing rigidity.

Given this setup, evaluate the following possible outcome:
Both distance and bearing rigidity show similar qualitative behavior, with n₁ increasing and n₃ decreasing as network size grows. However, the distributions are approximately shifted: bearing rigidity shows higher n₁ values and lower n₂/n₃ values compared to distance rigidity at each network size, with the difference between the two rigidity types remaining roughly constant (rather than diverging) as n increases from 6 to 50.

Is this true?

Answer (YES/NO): NO